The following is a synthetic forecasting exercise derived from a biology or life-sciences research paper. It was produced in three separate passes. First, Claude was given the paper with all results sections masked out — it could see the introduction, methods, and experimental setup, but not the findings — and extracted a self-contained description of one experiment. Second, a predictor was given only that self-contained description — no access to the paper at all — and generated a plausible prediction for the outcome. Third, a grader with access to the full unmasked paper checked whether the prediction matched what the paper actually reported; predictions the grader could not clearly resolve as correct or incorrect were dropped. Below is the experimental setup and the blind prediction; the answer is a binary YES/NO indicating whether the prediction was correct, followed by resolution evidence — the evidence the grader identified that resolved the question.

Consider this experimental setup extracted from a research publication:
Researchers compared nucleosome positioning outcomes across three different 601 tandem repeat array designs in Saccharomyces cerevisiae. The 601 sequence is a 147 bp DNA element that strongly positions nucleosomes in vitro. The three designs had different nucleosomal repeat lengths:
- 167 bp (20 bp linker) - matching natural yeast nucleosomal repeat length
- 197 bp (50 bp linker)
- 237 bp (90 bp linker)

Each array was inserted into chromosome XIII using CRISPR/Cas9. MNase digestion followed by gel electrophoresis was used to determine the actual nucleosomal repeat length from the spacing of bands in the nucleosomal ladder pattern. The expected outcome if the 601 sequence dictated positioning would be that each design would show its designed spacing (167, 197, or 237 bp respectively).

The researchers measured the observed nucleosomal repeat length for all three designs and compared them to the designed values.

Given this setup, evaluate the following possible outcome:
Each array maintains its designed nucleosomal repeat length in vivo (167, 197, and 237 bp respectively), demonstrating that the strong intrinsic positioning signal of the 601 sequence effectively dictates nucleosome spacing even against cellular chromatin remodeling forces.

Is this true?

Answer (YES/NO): NO